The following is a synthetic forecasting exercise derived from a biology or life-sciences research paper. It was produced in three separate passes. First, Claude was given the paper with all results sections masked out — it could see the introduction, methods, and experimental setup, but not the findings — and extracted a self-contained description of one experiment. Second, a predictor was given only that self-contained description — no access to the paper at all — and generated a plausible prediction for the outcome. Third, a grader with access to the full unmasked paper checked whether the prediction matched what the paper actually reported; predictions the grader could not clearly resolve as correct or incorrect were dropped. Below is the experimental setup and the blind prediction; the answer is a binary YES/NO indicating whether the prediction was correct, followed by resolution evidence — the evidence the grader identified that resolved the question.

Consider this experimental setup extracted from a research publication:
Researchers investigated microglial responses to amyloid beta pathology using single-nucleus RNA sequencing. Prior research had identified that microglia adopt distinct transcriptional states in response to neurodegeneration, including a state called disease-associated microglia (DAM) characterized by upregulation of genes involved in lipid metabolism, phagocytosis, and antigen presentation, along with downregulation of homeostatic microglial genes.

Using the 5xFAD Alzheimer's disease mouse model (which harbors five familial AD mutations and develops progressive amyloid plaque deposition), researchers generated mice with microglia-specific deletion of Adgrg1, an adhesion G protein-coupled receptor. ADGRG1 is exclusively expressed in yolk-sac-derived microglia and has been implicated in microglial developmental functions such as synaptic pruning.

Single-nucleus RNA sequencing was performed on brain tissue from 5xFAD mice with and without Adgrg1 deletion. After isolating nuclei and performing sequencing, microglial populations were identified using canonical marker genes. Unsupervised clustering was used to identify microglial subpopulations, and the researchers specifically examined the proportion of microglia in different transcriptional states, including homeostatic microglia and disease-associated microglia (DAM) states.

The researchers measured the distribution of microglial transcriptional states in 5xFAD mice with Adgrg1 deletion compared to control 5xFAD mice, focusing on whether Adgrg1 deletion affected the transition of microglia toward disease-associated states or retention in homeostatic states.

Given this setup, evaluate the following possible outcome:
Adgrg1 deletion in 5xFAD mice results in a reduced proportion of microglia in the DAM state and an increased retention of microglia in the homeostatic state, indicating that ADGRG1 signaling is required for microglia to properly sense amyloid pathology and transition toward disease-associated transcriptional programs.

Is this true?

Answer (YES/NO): NO